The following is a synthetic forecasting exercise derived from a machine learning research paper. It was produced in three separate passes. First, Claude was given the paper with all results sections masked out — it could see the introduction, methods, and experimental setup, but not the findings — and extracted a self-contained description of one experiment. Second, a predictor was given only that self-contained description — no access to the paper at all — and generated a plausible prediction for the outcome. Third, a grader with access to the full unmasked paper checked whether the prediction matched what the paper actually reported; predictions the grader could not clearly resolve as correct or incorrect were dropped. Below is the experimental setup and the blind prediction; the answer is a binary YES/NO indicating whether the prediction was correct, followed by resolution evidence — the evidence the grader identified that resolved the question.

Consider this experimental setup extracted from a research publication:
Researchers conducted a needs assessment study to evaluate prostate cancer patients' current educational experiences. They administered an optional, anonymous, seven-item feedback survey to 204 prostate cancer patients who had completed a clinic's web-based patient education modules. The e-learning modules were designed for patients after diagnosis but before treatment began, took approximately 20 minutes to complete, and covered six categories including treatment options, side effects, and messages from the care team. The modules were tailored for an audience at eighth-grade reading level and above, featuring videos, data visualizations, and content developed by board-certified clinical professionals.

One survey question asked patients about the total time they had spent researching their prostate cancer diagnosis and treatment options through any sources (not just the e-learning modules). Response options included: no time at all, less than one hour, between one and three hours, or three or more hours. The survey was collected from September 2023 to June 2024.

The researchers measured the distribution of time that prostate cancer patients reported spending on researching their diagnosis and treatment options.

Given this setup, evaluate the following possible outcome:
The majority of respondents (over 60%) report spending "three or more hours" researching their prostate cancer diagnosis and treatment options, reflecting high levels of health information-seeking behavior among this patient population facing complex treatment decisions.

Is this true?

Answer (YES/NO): NO